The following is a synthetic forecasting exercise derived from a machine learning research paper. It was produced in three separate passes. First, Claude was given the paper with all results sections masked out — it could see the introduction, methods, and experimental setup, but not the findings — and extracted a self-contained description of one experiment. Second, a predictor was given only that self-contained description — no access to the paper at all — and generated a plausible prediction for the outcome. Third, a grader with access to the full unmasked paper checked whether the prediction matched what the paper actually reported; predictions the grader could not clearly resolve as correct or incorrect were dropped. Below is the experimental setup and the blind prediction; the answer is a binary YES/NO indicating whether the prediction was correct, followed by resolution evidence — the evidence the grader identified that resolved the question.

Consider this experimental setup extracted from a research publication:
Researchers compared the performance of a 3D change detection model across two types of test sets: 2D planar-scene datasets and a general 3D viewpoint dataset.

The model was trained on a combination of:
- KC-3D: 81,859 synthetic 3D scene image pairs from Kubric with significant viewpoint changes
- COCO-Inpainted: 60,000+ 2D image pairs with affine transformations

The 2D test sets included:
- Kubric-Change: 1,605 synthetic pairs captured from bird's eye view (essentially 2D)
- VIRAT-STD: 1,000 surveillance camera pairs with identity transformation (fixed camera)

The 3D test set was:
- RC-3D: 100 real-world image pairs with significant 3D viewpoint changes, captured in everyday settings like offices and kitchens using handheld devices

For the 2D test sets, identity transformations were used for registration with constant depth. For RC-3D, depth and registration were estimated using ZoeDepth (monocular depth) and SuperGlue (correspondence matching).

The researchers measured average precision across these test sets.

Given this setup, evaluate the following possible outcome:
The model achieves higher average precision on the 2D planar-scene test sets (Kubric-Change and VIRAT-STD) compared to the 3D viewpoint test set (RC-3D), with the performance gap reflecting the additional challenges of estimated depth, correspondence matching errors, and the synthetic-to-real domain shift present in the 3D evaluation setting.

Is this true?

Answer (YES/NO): YES